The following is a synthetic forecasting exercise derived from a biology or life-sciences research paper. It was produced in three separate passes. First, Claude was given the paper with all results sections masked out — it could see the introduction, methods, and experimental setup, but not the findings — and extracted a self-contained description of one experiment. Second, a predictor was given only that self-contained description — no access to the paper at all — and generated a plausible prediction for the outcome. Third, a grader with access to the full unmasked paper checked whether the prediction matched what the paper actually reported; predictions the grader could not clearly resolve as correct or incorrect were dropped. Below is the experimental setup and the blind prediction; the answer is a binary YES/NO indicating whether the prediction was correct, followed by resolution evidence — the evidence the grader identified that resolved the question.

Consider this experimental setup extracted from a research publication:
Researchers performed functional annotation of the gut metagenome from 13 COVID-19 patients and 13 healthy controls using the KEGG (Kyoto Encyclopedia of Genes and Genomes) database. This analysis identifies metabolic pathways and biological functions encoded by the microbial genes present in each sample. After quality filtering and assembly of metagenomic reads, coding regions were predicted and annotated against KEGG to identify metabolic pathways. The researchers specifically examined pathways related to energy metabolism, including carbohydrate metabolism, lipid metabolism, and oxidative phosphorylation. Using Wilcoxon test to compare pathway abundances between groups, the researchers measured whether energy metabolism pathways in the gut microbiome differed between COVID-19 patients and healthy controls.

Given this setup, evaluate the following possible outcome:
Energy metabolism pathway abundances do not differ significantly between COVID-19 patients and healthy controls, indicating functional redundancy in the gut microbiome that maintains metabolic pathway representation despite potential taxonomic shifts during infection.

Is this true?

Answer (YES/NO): NO